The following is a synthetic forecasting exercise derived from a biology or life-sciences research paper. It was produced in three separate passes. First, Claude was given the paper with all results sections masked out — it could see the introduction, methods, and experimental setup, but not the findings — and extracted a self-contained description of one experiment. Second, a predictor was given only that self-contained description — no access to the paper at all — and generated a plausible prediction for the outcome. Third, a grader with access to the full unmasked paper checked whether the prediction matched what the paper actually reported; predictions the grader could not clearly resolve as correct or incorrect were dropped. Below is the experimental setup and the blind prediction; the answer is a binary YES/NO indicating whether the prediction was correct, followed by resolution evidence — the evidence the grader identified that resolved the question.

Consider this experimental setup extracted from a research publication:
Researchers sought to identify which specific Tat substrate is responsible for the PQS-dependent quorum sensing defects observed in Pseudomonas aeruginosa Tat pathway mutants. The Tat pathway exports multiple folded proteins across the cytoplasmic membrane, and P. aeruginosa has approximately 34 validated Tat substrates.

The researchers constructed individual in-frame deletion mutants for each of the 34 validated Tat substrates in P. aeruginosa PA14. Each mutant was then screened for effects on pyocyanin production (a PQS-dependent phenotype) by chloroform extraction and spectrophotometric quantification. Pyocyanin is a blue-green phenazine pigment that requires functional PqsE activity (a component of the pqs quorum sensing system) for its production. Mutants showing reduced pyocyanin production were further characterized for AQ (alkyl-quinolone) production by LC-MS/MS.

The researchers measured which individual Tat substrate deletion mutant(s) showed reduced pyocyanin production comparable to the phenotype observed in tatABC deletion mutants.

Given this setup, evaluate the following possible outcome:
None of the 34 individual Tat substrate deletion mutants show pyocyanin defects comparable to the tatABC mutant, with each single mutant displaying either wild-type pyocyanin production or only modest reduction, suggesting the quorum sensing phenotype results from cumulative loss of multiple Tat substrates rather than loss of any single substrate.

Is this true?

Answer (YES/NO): NO